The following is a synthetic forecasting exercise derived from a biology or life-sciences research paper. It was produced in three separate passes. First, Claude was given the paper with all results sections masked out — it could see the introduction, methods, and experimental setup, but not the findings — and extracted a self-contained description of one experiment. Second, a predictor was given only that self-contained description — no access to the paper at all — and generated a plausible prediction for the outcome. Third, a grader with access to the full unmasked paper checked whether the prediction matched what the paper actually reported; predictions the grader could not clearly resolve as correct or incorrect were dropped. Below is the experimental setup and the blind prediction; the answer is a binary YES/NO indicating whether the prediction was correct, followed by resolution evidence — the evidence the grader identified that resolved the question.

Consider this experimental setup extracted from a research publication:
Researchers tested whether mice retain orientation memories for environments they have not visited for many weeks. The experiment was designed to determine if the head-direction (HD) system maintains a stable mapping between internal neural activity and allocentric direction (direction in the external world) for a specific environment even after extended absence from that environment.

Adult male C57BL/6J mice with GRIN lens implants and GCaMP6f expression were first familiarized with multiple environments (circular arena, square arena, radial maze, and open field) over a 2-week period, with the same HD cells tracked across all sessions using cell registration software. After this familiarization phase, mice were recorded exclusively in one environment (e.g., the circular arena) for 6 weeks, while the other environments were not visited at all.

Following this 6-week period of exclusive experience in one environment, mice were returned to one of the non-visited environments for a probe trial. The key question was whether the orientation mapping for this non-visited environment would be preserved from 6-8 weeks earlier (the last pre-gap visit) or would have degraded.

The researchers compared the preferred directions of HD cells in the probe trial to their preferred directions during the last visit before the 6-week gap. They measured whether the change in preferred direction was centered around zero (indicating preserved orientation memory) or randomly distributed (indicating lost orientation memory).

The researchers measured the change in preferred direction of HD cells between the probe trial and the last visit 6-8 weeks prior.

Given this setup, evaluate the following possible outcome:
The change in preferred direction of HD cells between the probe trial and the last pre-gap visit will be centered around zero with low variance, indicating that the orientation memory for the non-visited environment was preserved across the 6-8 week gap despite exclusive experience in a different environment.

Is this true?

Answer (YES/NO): NO